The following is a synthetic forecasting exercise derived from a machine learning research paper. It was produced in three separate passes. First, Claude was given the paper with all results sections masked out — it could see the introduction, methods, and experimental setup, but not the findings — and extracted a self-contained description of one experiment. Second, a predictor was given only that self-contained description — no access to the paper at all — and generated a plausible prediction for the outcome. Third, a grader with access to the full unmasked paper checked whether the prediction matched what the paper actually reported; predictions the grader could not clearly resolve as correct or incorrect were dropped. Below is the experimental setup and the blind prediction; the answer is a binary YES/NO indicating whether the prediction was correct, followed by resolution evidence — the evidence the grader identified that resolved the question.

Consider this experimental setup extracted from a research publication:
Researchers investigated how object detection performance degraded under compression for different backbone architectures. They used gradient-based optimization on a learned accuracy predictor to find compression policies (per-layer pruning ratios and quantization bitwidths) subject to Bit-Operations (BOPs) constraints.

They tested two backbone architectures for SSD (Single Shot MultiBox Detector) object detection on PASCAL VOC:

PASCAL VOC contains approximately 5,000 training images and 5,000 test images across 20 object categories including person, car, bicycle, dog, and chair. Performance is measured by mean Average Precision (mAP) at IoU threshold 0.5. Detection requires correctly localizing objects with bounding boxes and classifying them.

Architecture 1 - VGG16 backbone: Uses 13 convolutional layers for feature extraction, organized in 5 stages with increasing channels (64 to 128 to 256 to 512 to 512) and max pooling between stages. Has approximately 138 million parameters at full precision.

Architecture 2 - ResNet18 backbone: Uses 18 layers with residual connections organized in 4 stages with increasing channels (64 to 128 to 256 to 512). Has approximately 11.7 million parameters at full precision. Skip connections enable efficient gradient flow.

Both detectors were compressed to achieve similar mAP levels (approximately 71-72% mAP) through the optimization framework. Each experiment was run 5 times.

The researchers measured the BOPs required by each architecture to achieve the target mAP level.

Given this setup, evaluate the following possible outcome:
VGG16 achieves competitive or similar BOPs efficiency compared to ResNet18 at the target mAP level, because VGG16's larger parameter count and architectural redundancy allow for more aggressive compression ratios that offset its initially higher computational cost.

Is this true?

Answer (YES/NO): NO